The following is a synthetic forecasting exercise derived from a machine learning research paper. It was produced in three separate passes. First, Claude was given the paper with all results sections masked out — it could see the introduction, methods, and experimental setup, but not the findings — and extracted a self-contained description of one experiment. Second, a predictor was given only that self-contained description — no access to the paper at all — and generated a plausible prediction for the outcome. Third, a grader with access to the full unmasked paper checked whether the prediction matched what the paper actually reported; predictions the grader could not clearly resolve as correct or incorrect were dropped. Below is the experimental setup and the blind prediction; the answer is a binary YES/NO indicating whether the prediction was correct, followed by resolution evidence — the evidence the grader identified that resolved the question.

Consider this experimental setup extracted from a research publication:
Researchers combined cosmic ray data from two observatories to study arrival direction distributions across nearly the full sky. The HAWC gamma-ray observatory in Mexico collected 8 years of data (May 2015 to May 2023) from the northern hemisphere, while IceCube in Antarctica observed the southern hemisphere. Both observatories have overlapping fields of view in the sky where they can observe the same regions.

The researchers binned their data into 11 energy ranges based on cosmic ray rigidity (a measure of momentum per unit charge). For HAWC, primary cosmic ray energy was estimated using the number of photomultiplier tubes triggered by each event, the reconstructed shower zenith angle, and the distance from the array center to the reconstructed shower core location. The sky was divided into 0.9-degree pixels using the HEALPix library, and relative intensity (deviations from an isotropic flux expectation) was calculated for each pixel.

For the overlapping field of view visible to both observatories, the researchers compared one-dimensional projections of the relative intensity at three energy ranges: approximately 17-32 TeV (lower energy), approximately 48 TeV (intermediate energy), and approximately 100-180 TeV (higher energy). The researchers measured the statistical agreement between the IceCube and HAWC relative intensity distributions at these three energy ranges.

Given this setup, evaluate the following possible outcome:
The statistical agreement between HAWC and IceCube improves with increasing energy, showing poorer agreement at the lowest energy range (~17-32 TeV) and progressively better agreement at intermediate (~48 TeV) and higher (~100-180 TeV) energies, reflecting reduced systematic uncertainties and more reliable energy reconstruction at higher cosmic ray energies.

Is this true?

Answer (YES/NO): NO